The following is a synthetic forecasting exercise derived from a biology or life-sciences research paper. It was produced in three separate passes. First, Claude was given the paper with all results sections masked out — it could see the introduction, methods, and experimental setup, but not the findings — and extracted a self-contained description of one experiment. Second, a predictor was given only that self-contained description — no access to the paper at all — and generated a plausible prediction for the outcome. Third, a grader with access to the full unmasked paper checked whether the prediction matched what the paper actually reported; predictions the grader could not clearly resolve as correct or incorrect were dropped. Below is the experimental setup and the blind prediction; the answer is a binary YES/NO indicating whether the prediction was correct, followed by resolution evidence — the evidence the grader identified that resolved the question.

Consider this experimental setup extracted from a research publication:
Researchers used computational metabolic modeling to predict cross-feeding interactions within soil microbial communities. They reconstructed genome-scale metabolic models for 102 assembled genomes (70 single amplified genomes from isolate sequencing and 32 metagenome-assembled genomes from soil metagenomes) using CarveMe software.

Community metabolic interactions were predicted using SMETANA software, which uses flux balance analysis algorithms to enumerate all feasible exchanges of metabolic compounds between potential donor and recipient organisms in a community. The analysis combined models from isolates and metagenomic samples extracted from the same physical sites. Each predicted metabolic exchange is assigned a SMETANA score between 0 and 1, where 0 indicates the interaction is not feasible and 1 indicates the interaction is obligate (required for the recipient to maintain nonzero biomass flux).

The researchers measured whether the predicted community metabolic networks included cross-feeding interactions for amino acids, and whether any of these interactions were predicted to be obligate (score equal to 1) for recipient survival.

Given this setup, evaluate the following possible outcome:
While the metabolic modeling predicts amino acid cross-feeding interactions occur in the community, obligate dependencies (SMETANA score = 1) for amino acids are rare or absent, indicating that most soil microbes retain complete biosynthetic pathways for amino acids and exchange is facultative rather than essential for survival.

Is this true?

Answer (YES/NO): NO